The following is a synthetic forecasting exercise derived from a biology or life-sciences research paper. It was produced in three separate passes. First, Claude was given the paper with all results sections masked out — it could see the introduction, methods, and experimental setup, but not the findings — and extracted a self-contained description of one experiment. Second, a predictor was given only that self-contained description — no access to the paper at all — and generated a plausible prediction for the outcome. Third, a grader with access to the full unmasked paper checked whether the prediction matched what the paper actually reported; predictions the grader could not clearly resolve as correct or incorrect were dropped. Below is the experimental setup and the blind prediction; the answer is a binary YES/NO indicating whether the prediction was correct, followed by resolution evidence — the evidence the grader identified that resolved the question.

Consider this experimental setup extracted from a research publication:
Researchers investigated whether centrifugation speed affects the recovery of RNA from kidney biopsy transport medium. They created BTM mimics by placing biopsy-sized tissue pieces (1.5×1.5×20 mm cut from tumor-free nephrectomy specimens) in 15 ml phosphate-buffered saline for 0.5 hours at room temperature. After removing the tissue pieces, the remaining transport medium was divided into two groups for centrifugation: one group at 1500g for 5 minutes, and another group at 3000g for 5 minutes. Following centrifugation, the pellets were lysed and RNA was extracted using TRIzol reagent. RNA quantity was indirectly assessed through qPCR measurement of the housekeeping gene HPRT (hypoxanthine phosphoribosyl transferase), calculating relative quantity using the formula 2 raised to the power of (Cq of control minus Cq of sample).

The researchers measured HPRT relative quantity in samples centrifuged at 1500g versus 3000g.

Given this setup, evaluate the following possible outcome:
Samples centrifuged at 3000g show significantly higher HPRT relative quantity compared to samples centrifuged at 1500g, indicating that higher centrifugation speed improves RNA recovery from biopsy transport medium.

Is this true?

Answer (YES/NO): NO